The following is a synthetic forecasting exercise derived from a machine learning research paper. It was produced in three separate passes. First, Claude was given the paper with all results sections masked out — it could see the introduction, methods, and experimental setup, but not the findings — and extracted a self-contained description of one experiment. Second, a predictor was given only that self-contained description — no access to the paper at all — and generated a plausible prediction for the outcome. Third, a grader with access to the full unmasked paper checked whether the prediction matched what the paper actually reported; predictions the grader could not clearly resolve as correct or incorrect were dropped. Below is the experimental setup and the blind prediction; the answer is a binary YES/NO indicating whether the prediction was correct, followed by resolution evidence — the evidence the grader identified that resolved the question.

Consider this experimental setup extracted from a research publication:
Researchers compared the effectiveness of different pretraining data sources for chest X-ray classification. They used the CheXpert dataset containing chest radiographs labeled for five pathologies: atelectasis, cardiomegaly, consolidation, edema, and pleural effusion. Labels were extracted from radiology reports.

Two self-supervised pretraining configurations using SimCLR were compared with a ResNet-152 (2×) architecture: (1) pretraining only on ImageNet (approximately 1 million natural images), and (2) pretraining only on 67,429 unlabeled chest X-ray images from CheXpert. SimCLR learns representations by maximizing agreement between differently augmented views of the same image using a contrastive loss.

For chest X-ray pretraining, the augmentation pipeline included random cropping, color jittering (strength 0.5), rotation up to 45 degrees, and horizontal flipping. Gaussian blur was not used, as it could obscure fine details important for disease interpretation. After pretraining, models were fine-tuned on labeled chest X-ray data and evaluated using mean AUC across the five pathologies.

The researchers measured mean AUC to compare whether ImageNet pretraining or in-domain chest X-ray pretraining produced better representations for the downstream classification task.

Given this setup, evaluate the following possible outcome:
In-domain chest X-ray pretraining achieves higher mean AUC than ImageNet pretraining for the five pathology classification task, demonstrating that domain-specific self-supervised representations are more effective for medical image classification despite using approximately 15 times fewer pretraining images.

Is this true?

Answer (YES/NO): YES